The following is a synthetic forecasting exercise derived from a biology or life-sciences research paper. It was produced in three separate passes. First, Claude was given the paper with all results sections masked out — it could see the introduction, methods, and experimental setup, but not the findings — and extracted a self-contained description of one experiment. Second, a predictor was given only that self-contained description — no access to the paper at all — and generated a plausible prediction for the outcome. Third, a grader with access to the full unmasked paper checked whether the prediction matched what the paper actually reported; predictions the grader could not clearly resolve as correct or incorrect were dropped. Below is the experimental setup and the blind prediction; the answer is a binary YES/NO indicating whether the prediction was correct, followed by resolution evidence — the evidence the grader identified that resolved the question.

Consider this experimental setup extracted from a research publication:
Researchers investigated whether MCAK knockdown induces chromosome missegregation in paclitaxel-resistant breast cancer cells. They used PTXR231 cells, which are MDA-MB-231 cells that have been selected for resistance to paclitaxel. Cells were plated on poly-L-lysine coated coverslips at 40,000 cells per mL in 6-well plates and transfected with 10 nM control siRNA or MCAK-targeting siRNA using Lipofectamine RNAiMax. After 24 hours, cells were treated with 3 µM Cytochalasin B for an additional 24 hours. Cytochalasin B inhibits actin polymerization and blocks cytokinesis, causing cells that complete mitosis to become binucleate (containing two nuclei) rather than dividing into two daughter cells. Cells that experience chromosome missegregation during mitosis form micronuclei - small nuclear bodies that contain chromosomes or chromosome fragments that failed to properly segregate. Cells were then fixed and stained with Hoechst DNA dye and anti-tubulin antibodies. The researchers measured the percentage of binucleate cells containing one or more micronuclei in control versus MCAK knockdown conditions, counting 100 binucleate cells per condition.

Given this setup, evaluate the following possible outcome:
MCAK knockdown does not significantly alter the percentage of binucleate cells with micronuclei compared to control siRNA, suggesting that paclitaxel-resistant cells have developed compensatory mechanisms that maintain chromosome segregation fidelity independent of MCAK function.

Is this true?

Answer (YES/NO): NO